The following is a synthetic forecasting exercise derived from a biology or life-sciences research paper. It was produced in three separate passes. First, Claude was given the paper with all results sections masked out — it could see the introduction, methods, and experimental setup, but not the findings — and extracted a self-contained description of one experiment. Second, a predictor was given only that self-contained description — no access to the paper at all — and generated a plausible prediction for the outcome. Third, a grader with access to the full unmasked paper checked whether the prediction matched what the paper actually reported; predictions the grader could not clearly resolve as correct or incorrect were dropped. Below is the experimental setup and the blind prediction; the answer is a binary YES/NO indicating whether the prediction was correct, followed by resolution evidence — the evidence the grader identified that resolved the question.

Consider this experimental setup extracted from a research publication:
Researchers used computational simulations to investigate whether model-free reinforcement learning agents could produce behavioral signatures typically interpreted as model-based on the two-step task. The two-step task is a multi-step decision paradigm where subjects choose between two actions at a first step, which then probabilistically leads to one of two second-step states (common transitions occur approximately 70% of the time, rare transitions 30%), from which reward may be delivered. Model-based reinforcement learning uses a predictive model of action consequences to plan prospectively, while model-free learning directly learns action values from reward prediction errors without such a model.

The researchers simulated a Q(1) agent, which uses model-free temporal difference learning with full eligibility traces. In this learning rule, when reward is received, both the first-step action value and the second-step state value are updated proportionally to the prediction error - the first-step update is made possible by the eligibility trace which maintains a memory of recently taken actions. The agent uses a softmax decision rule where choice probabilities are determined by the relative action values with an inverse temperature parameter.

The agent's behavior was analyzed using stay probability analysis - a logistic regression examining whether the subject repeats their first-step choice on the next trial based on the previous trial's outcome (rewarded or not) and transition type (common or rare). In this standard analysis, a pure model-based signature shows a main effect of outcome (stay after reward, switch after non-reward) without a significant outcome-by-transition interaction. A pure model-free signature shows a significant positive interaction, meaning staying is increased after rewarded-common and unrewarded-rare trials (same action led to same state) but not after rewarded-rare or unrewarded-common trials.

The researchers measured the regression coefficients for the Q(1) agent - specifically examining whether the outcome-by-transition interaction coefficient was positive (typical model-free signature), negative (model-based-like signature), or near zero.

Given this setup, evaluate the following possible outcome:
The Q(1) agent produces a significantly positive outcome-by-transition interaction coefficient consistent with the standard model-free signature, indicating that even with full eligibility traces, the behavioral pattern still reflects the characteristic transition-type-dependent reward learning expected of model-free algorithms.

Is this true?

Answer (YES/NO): NO